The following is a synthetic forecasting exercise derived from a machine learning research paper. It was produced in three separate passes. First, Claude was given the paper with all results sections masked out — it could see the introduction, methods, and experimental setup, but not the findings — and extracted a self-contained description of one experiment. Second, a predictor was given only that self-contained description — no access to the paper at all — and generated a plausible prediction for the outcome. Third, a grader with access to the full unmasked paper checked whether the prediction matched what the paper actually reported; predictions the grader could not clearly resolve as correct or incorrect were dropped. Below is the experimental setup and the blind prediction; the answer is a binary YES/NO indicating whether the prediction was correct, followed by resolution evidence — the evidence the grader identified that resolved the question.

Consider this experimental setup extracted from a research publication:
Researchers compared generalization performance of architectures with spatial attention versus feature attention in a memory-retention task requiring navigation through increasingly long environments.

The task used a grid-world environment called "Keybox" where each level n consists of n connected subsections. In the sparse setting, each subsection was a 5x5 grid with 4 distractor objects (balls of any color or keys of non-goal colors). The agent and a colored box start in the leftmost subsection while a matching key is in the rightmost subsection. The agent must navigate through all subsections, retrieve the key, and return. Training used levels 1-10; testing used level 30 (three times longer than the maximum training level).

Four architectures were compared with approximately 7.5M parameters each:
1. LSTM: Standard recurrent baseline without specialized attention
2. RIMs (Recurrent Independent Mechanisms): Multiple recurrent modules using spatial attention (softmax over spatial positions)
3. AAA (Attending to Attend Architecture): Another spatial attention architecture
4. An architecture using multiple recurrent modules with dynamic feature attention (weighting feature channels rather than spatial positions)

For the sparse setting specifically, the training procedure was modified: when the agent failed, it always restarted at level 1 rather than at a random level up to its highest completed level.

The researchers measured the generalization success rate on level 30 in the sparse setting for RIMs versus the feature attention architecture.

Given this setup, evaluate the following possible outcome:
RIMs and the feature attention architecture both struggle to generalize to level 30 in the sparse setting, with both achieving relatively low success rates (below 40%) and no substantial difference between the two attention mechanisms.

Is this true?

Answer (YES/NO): NO